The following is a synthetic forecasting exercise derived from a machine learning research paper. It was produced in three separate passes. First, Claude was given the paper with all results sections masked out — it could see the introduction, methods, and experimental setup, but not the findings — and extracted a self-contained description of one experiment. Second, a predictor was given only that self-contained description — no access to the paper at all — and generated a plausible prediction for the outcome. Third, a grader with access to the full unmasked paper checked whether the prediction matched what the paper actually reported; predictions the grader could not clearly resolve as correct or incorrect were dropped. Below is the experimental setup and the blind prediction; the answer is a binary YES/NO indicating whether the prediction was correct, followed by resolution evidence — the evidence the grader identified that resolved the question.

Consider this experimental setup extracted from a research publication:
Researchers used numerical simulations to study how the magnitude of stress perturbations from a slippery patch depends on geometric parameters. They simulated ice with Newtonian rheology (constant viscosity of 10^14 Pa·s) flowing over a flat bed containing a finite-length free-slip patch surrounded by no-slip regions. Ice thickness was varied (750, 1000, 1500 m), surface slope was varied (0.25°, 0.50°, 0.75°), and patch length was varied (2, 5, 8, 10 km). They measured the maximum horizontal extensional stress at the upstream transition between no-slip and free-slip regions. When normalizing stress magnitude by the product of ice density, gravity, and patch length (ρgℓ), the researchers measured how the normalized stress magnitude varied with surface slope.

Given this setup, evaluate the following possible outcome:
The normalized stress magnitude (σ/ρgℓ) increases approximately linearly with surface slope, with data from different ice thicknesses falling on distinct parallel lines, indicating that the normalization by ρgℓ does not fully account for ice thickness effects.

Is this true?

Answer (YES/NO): NO